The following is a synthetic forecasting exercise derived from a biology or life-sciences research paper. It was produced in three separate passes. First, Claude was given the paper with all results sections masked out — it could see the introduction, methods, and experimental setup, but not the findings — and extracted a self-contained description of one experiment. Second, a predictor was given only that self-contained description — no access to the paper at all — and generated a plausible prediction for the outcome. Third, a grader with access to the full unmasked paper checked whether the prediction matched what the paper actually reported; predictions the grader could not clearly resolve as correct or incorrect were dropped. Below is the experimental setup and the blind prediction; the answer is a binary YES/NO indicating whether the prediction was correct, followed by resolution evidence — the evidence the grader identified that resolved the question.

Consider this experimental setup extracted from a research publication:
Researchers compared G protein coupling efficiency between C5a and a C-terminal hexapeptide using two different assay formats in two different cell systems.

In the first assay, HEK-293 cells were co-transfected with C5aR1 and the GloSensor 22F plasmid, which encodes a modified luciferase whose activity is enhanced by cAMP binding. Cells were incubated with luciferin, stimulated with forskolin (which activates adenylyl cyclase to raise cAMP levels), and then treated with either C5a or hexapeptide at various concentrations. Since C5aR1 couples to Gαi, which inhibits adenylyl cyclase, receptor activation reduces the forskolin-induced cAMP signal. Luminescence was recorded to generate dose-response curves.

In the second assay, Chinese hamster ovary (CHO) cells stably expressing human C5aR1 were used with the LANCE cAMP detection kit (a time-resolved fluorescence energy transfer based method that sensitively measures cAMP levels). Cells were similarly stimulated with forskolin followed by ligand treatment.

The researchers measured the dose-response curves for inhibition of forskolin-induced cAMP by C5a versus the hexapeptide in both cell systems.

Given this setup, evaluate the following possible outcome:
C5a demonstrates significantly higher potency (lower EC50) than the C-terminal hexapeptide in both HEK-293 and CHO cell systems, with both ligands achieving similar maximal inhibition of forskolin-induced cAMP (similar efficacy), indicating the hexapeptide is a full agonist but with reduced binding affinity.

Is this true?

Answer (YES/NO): YES